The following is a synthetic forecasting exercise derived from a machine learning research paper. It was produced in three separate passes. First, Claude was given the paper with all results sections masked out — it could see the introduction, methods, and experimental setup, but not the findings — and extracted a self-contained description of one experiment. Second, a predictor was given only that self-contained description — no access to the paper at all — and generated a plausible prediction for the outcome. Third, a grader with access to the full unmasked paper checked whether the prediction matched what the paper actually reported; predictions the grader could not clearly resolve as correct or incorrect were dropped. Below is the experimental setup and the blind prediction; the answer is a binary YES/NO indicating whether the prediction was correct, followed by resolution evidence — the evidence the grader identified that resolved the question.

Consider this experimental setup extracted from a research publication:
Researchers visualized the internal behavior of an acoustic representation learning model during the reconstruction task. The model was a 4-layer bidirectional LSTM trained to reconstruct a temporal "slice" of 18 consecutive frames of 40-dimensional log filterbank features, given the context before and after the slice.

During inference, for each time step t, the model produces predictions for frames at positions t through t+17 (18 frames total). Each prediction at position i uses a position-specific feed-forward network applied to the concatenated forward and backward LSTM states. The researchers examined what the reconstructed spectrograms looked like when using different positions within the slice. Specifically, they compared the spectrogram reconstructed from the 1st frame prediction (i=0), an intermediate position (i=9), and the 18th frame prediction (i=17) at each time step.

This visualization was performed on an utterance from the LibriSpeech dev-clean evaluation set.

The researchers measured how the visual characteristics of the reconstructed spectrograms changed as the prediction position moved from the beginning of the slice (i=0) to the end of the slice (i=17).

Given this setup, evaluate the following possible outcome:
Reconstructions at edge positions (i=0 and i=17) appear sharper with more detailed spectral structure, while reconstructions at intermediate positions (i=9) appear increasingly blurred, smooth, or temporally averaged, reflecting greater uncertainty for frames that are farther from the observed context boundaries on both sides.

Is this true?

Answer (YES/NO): NO